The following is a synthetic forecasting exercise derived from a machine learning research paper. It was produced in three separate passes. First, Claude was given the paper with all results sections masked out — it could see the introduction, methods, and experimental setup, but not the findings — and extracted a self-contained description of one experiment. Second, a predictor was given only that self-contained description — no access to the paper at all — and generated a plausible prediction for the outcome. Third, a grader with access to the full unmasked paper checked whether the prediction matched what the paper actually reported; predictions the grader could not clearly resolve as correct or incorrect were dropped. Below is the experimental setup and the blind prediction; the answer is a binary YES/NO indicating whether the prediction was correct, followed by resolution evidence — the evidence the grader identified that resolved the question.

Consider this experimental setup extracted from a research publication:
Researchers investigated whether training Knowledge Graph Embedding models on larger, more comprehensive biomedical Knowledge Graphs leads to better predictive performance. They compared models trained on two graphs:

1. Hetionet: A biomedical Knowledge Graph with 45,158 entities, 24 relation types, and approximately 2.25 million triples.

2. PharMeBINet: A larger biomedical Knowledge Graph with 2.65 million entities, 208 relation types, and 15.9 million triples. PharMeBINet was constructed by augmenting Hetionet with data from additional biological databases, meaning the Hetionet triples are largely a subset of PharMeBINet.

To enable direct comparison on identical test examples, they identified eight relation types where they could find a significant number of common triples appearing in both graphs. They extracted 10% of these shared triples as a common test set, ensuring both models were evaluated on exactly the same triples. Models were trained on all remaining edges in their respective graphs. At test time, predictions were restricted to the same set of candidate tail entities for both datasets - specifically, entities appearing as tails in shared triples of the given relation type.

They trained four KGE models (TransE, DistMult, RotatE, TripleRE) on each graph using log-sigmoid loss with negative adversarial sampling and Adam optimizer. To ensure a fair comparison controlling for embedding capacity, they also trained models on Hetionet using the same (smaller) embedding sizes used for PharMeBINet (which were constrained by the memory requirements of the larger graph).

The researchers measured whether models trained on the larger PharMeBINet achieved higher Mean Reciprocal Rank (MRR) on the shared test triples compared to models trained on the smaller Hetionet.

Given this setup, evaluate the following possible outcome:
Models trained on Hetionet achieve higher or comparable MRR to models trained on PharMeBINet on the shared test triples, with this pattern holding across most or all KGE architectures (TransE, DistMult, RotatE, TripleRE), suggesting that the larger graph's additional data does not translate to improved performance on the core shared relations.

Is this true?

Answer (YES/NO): YES